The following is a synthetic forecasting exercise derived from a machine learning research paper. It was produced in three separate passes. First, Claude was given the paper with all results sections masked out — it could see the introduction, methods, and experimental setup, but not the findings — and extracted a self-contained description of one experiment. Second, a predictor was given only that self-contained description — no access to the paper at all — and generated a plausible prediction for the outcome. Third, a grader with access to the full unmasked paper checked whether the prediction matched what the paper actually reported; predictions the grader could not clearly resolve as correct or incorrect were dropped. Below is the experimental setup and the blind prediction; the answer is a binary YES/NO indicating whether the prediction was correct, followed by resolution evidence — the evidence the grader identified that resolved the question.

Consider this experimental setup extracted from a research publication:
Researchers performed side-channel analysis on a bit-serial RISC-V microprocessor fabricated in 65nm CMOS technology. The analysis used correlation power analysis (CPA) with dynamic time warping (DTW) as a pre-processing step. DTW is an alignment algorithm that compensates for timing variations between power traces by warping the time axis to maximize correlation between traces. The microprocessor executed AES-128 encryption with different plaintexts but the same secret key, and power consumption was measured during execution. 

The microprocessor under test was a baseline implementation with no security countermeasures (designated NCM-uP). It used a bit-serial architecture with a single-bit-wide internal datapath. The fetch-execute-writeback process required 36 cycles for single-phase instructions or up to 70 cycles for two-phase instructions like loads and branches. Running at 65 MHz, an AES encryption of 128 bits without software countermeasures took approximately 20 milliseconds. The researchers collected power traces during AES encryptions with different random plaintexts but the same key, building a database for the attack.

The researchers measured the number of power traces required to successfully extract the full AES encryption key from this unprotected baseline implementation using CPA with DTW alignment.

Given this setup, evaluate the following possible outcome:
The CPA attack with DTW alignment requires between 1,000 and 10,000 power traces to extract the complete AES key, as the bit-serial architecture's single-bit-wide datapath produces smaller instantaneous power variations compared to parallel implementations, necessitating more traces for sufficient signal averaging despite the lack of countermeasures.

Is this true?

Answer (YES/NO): NO